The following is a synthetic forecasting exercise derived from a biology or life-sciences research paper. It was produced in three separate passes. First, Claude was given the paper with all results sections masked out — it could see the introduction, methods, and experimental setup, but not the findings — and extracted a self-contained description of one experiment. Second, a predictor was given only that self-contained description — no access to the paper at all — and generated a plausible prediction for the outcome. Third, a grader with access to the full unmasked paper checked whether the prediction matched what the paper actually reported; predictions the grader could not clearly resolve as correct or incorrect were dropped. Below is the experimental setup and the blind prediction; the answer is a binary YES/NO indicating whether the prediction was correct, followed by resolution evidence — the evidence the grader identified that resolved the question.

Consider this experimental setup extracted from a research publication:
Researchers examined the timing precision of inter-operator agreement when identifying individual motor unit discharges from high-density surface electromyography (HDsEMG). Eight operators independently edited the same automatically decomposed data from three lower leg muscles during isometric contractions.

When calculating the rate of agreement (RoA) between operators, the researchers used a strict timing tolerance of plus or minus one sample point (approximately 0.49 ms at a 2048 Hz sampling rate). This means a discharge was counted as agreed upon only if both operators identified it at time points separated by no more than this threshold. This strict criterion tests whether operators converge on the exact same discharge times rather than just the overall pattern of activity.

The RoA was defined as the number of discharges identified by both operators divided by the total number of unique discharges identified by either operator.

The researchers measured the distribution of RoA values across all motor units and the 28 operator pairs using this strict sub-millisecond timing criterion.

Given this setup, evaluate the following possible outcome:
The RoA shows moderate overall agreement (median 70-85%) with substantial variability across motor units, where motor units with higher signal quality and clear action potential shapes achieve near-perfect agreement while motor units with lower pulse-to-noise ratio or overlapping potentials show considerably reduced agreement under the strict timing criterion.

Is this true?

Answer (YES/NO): NO